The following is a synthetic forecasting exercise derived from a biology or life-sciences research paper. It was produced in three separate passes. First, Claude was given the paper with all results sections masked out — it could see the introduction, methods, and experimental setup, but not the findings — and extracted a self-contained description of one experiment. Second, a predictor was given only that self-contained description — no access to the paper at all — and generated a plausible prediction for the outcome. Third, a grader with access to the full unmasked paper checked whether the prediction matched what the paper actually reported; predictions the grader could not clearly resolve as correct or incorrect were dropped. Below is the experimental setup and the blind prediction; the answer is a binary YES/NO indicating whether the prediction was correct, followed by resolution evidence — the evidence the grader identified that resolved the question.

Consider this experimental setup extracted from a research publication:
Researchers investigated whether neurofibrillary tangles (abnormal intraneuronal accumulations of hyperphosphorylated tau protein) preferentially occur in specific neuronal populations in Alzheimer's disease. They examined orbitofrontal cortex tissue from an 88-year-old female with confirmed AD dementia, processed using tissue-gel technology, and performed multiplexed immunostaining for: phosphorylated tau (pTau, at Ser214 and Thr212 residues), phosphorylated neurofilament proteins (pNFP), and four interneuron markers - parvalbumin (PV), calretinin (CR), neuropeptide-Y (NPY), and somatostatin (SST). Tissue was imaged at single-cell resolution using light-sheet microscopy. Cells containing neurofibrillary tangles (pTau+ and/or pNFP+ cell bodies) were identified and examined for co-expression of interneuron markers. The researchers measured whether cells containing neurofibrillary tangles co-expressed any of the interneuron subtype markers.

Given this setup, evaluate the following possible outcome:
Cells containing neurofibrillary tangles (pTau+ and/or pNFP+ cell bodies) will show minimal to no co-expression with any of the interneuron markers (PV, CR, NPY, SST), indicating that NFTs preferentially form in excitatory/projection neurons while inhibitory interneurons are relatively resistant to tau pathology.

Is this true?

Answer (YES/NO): YES